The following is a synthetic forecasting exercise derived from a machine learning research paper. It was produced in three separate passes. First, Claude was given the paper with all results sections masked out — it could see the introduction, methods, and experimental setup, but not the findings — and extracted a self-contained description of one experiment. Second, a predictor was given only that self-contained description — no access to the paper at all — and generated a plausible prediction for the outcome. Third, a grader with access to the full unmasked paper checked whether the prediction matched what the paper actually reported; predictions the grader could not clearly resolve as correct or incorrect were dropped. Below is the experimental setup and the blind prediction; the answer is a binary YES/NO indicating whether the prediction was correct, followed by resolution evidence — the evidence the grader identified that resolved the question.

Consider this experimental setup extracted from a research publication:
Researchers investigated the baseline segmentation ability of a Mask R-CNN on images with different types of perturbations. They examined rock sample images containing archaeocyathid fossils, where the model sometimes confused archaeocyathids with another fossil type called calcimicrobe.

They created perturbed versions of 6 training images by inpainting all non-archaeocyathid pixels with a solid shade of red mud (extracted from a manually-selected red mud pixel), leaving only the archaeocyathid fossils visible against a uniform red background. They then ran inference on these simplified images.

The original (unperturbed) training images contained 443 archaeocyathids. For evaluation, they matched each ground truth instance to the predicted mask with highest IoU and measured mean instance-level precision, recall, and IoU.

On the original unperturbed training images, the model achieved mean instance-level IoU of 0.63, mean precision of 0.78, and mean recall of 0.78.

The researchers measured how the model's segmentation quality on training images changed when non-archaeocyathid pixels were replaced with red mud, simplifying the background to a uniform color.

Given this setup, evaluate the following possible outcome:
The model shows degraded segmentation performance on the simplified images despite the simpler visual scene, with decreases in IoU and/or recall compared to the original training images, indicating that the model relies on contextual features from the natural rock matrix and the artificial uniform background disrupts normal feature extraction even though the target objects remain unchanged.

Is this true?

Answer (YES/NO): NO